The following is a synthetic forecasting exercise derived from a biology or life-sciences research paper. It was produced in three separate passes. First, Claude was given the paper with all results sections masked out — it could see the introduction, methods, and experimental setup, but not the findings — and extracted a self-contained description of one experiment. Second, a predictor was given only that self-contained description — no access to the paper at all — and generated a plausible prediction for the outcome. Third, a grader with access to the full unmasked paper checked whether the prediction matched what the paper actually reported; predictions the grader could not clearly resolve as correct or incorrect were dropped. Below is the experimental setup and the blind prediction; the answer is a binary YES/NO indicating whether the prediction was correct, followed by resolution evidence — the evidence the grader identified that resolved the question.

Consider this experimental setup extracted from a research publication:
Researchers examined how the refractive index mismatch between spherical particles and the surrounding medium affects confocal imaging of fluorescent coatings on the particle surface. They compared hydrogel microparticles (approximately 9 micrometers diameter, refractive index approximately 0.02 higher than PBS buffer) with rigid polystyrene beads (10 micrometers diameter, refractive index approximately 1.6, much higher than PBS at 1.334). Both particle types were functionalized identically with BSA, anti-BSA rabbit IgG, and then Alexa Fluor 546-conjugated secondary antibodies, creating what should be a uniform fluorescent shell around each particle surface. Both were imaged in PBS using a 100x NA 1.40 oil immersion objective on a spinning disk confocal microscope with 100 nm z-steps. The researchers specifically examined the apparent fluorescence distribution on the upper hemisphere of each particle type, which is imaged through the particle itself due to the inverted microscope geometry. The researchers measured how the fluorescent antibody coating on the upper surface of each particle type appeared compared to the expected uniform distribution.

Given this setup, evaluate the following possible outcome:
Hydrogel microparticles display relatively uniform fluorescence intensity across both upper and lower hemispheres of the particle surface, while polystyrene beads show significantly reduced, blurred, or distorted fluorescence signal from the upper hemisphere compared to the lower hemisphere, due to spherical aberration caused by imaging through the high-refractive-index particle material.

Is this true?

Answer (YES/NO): YES